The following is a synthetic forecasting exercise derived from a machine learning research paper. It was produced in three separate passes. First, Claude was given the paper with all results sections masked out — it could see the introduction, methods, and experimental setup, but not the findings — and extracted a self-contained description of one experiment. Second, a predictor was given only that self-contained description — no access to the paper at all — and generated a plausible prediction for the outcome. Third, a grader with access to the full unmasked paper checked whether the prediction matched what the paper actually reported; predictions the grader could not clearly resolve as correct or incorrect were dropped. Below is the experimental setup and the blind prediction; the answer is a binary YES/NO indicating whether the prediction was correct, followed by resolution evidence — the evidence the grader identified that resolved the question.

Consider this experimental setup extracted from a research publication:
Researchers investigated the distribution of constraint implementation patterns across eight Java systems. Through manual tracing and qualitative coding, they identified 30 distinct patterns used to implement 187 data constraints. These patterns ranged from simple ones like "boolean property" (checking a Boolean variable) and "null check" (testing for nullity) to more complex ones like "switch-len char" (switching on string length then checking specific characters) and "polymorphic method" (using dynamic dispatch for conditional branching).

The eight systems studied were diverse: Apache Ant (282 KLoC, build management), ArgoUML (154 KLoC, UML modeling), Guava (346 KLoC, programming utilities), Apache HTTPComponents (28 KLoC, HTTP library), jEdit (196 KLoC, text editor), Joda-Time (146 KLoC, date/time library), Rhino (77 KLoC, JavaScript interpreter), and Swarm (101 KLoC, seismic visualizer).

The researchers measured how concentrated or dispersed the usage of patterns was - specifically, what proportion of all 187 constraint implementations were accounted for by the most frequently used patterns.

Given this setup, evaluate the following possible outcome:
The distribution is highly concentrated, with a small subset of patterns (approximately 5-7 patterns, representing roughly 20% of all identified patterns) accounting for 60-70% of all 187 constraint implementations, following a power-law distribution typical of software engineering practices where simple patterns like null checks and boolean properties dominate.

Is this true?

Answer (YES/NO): NO